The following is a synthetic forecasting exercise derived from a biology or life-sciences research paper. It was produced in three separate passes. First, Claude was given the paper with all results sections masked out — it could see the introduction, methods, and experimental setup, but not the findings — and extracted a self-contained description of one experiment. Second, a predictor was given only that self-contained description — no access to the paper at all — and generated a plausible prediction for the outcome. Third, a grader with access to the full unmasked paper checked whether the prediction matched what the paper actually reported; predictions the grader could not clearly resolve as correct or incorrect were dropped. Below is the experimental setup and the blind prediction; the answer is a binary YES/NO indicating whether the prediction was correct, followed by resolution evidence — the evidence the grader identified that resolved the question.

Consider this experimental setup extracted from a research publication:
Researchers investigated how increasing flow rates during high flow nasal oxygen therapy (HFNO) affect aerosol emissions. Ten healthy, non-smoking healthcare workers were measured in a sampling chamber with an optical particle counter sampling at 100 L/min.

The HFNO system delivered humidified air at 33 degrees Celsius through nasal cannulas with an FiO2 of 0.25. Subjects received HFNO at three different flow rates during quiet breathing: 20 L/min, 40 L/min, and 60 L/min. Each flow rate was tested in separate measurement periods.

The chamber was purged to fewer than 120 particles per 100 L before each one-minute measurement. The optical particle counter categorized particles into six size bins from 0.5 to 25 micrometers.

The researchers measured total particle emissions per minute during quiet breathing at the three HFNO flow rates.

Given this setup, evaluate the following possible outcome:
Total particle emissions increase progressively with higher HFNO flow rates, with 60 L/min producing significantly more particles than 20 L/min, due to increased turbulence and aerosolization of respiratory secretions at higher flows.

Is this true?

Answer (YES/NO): NO